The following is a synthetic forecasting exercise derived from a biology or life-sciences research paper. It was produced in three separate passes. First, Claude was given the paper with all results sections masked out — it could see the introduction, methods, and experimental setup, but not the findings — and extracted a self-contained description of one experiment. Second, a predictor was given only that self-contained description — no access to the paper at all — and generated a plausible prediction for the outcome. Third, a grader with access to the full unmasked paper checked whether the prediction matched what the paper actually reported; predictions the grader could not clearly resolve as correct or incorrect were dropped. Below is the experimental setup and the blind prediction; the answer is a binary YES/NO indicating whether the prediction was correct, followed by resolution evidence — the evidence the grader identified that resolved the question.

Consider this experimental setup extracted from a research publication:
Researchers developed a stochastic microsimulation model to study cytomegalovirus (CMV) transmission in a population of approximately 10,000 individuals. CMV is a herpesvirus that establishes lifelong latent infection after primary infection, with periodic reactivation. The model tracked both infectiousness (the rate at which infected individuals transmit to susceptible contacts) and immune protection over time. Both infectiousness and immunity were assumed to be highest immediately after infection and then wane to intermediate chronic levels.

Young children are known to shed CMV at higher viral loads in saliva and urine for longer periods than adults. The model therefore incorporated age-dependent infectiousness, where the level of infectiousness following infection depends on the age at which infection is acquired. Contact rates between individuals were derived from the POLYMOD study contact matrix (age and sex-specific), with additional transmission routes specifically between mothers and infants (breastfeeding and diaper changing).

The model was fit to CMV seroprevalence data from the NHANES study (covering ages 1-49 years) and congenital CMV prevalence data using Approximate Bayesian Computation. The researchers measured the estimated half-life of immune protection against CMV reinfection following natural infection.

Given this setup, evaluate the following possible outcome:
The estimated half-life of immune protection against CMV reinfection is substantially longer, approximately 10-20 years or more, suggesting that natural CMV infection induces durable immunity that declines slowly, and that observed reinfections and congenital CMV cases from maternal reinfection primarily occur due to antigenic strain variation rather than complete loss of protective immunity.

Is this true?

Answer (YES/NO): NO